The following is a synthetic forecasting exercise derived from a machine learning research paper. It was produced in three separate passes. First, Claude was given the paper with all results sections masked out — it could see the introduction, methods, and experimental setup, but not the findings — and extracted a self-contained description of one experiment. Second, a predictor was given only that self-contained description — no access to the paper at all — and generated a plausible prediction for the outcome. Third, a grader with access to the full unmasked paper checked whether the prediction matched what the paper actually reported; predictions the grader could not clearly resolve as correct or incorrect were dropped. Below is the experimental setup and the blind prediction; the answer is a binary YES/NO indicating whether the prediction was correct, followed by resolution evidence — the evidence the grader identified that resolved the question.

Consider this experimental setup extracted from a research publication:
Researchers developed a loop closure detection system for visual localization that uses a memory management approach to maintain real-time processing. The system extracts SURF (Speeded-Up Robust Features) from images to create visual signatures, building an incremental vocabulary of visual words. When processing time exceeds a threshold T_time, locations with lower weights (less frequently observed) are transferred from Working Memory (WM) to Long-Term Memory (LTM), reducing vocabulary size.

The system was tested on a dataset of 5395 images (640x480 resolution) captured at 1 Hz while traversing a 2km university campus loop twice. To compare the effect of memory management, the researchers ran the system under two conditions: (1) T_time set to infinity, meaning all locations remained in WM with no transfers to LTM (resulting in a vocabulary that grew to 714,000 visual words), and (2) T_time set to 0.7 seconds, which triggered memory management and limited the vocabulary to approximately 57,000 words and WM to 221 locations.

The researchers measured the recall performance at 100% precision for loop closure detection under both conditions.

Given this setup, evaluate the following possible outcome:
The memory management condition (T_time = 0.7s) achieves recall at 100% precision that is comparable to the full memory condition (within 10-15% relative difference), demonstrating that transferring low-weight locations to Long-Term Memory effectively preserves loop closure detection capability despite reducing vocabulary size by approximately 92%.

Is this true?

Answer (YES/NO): NO